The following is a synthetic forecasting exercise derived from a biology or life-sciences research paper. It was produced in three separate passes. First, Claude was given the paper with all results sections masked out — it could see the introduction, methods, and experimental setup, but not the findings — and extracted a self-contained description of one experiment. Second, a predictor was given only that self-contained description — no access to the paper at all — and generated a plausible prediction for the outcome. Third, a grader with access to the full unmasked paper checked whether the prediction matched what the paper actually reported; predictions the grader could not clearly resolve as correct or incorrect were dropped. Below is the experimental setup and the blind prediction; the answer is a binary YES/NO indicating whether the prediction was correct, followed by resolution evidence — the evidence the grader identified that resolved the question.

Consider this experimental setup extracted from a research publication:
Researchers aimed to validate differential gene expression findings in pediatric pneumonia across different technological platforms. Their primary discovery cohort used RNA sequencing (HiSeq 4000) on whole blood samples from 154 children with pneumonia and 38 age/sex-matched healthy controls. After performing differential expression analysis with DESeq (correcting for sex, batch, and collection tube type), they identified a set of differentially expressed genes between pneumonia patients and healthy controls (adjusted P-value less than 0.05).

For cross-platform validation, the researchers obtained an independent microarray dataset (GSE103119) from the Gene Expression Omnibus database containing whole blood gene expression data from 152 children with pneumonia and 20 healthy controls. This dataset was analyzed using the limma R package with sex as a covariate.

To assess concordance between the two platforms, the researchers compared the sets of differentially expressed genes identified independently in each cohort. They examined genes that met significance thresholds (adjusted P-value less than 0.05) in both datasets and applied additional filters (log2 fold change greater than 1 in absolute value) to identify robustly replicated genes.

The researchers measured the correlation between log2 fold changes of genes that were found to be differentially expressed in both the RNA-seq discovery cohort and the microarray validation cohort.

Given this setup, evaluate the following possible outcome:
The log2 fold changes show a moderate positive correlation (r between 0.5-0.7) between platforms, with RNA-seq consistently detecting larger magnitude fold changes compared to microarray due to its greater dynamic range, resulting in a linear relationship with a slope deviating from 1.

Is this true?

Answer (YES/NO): NO